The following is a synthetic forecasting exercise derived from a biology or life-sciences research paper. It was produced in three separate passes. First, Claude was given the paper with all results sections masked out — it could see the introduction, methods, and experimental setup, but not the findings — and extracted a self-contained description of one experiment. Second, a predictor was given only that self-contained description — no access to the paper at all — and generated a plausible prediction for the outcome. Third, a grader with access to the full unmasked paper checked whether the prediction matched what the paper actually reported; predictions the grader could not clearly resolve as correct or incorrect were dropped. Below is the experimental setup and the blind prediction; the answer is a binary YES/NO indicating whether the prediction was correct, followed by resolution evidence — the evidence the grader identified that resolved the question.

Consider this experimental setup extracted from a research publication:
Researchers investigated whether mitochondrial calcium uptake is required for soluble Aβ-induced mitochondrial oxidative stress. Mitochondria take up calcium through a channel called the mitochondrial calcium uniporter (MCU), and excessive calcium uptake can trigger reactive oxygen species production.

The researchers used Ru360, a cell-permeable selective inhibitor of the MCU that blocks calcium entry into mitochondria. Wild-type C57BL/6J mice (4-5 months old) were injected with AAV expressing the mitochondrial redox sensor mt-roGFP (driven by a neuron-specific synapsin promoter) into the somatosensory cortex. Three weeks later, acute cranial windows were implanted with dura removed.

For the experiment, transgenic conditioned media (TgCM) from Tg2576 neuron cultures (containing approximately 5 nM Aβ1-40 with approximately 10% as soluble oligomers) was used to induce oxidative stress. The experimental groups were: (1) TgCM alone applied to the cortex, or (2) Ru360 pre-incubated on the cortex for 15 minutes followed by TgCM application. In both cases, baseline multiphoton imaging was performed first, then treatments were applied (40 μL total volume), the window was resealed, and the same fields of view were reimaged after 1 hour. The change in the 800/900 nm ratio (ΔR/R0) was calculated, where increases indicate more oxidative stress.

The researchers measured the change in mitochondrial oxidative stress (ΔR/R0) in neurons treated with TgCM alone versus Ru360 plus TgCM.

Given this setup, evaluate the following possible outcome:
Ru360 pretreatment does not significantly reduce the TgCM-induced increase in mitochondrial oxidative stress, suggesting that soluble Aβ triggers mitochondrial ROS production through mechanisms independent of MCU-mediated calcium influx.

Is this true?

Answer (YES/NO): NO